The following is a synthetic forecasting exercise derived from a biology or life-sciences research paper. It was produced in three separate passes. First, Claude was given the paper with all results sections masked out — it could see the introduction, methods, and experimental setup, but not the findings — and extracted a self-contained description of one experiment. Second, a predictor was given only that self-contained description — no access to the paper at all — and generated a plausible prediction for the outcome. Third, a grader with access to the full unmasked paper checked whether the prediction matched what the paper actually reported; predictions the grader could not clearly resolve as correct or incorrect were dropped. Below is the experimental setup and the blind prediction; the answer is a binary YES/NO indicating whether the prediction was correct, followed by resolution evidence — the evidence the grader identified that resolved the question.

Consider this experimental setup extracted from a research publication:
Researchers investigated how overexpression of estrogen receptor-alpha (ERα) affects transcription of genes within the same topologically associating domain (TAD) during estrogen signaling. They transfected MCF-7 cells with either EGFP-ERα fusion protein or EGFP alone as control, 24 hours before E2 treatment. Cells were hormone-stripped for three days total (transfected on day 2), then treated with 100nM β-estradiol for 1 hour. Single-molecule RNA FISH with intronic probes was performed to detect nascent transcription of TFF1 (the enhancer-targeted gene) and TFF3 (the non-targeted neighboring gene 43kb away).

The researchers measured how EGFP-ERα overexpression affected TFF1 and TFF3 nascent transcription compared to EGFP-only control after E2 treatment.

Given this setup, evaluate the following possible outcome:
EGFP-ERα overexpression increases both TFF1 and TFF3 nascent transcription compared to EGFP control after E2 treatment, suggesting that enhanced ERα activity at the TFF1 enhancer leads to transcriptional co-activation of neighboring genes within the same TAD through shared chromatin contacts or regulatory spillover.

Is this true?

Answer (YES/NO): NO